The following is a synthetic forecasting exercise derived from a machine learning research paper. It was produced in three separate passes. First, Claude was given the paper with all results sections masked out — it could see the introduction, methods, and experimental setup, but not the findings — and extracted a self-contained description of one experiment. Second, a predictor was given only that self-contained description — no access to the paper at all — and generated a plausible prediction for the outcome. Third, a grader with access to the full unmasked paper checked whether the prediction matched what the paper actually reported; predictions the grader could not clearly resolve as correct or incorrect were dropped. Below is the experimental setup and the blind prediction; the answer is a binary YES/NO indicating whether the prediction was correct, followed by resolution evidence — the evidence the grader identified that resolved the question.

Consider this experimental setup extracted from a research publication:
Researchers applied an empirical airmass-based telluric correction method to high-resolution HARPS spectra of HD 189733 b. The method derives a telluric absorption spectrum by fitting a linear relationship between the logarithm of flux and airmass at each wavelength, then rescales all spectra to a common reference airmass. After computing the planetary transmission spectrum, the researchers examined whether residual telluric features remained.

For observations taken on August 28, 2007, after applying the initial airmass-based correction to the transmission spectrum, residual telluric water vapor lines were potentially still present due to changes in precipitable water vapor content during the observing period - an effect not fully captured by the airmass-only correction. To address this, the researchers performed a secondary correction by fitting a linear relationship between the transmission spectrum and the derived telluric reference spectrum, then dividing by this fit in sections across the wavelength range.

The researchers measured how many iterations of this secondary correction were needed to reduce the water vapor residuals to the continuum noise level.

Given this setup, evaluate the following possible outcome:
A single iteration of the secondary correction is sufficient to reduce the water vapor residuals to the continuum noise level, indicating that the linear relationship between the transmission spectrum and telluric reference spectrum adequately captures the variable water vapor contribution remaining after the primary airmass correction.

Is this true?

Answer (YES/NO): YES